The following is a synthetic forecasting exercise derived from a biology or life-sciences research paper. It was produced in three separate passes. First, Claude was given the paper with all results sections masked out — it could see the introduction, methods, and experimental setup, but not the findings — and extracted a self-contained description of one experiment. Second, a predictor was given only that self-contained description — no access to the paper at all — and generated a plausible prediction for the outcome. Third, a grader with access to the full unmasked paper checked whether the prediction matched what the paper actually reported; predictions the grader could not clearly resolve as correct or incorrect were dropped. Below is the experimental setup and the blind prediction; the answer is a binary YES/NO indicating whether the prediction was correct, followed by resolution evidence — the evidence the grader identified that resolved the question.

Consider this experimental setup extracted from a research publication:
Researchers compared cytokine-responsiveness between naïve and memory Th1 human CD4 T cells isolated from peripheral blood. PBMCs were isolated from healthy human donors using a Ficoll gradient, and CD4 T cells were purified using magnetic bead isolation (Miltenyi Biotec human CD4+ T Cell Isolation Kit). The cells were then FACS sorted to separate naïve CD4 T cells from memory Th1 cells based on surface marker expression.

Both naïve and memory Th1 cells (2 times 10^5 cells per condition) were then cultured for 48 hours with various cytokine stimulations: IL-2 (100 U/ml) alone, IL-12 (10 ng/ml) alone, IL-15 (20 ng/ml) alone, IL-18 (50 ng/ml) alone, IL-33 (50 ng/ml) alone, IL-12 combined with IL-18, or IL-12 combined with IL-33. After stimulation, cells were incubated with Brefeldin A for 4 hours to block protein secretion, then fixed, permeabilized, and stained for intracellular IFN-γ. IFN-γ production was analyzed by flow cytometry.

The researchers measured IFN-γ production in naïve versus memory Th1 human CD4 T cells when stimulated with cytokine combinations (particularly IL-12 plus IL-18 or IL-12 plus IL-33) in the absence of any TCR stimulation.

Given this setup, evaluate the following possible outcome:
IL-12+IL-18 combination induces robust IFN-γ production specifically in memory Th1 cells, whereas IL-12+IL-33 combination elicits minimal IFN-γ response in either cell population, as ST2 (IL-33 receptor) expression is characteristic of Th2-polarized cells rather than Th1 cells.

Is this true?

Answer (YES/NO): NO